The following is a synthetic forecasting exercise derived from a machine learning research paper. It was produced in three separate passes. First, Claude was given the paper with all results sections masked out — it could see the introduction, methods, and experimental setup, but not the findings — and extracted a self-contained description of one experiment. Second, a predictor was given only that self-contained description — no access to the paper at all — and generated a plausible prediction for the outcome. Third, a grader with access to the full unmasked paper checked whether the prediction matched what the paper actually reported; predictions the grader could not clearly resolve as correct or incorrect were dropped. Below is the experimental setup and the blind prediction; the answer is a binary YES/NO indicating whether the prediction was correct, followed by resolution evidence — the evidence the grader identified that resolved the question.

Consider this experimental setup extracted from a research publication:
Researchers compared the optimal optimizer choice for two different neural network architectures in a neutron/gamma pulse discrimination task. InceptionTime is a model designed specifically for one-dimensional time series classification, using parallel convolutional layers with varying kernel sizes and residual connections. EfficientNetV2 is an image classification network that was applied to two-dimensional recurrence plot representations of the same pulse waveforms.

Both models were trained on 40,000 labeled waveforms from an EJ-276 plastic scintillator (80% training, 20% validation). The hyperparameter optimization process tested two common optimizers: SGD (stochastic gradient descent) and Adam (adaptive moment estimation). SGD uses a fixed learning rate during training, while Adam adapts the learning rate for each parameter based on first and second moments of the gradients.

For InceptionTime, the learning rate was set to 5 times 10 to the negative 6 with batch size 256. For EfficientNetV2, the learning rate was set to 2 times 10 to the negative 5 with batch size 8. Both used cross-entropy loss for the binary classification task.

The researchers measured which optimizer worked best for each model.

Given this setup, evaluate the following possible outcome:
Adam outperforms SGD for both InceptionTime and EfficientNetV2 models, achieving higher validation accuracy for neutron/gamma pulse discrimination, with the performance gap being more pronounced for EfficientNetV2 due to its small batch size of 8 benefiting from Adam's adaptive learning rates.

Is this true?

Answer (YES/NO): NO